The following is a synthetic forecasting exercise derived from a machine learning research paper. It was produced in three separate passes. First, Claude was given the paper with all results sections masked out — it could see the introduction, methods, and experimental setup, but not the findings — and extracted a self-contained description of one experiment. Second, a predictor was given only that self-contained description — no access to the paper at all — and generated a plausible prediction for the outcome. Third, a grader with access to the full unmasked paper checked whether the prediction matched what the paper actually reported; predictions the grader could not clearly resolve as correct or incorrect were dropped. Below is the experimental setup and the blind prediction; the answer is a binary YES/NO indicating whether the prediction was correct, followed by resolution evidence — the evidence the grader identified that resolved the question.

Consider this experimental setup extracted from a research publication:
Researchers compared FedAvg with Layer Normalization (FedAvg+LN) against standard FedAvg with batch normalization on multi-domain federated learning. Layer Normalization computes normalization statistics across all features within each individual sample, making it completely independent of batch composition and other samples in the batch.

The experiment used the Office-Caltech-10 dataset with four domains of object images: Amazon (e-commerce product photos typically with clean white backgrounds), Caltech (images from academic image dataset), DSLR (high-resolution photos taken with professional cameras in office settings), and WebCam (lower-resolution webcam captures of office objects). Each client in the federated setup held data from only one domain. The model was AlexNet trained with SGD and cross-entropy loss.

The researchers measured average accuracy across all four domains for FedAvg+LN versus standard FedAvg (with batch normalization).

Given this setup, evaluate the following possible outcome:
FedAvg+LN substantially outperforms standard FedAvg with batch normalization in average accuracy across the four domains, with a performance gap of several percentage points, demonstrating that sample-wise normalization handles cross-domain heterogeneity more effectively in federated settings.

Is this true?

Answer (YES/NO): NO